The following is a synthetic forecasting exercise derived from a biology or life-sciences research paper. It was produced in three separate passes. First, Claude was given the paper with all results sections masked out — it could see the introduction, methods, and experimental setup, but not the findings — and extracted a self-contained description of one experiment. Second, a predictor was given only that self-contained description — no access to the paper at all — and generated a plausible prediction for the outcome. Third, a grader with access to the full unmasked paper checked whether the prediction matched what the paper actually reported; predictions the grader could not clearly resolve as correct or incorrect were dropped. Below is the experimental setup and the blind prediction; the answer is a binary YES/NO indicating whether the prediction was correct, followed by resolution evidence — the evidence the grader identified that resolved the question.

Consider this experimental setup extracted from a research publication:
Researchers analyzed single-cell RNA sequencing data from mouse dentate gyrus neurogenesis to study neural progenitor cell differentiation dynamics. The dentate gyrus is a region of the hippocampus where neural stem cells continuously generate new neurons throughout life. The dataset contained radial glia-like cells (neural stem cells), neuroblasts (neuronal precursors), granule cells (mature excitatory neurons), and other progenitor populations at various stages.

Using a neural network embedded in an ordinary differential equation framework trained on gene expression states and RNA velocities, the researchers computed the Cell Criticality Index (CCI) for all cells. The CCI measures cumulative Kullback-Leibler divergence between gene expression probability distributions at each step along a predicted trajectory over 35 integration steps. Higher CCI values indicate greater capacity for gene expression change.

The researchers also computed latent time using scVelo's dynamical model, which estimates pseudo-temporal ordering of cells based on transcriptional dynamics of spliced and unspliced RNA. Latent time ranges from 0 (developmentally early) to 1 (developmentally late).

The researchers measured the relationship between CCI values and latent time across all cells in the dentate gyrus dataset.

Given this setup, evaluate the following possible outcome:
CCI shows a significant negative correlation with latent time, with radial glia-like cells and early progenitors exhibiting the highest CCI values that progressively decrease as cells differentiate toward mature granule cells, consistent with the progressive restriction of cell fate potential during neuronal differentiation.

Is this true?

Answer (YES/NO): NO